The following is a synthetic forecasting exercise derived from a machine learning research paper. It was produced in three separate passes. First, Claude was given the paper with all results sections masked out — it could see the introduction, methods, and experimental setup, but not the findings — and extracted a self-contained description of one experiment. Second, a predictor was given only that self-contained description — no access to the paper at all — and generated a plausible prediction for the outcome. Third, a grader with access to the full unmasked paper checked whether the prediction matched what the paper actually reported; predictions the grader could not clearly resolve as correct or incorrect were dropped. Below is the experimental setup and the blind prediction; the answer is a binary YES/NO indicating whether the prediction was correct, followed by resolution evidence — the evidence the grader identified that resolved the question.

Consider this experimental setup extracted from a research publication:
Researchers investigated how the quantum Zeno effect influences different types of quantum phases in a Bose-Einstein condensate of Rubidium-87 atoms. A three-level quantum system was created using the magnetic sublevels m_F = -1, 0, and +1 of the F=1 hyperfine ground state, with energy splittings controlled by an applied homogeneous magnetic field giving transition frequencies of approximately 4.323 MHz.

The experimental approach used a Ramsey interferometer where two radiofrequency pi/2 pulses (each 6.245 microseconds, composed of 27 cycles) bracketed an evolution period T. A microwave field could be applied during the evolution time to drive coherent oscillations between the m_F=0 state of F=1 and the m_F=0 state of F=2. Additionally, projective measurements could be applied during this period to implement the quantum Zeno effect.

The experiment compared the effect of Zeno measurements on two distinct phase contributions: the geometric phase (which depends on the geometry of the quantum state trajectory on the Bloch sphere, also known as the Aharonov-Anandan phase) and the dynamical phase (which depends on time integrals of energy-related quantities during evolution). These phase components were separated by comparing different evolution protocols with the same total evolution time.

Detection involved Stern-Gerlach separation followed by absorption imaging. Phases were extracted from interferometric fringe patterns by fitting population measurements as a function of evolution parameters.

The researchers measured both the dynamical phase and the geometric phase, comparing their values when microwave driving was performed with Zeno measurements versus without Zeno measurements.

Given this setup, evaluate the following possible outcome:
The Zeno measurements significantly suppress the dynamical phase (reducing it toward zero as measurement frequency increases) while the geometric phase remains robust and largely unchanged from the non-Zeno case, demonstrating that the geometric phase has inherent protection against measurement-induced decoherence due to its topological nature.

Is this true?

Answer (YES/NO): NO